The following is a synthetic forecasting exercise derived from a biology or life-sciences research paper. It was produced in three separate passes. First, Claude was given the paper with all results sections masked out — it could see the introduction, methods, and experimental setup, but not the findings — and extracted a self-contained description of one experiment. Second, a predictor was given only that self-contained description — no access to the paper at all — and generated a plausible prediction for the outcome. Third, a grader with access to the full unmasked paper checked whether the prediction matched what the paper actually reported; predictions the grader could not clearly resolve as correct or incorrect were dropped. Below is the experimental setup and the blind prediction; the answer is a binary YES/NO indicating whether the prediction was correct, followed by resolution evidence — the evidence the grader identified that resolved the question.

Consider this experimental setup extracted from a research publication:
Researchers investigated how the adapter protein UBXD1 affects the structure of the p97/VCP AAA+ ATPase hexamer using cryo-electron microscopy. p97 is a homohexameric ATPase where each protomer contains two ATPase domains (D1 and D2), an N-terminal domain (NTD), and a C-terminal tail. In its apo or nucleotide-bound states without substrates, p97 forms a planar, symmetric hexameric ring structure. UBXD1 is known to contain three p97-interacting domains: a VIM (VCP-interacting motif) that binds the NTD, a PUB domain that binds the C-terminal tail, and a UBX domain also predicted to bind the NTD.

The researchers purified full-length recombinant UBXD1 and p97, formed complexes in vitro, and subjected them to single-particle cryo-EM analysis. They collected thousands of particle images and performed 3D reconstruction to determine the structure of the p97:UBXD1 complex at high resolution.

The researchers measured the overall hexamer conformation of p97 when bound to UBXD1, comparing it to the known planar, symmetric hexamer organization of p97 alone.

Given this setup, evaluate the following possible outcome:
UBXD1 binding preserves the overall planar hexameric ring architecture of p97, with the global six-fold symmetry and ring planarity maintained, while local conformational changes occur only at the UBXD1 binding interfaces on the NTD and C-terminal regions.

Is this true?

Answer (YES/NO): NO